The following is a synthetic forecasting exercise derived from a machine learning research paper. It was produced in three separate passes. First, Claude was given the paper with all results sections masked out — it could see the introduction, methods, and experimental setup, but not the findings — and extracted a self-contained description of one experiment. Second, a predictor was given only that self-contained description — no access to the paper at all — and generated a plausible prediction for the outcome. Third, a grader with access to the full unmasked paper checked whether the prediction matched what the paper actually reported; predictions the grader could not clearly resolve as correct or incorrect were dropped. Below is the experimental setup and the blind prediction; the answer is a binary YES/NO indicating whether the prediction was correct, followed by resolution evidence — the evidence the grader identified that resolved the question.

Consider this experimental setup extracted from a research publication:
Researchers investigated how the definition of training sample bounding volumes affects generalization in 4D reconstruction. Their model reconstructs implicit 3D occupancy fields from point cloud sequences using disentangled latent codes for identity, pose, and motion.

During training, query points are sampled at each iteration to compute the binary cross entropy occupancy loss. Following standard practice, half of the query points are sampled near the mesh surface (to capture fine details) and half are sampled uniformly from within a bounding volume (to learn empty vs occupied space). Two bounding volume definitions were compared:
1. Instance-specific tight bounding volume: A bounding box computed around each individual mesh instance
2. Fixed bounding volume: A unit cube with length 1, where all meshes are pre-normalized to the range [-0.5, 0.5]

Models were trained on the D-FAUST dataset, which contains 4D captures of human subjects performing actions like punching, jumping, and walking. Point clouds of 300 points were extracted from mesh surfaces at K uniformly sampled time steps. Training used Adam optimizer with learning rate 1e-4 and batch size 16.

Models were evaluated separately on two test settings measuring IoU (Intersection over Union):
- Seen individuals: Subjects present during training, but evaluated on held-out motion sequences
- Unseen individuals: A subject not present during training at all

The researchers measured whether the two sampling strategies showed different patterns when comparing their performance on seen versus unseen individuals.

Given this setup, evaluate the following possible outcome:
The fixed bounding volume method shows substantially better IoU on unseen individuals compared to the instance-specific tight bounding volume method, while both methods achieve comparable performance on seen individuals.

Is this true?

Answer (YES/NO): YES